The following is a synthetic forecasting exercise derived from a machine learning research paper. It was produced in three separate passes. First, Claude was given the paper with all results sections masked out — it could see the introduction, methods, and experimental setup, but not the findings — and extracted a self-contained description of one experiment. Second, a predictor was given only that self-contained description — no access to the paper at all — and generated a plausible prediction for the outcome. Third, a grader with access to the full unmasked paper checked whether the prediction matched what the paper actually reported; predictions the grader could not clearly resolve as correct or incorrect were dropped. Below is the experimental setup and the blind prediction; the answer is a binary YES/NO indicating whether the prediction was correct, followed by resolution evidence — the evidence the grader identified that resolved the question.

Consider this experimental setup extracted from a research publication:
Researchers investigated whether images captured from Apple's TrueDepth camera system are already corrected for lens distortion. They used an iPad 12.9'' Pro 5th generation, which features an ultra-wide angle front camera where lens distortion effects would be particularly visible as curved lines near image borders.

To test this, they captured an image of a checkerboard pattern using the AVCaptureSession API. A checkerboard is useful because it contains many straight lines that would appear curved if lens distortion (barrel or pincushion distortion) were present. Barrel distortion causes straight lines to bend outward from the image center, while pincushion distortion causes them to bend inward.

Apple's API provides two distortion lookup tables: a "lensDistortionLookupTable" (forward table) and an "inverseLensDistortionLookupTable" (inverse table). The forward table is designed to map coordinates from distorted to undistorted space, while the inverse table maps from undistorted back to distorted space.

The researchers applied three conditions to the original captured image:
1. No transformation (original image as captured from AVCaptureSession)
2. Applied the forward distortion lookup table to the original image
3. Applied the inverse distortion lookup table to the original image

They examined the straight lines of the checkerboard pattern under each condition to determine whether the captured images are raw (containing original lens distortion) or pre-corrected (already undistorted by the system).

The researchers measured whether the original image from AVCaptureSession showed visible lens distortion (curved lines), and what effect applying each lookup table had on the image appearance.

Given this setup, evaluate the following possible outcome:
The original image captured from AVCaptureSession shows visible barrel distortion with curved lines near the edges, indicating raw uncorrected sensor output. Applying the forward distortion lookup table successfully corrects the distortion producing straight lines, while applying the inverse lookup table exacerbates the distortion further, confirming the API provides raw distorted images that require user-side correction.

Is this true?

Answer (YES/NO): NO